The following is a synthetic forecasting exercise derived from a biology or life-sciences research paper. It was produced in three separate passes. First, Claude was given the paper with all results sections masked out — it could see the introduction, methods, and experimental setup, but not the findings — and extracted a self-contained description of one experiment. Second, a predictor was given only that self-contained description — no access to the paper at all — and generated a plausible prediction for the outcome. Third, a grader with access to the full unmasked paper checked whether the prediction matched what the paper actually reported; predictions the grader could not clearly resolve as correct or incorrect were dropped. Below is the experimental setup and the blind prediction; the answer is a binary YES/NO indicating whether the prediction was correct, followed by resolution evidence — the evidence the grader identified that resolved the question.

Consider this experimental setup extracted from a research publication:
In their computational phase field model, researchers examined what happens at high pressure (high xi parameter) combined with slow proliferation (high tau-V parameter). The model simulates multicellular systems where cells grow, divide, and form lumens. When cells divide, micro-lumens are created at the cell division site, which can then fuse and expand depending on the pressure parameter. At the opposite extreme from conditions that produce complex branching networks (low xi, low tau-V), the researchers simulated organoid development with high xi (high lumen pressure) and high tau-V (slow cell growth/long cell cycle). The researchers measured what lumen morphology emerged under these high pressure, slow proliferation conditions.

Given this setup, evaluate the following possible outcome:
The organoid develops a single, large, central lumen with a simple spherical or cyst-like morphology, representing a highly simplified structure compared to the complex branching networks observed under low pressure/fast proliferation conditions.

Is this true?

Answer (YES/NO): YES